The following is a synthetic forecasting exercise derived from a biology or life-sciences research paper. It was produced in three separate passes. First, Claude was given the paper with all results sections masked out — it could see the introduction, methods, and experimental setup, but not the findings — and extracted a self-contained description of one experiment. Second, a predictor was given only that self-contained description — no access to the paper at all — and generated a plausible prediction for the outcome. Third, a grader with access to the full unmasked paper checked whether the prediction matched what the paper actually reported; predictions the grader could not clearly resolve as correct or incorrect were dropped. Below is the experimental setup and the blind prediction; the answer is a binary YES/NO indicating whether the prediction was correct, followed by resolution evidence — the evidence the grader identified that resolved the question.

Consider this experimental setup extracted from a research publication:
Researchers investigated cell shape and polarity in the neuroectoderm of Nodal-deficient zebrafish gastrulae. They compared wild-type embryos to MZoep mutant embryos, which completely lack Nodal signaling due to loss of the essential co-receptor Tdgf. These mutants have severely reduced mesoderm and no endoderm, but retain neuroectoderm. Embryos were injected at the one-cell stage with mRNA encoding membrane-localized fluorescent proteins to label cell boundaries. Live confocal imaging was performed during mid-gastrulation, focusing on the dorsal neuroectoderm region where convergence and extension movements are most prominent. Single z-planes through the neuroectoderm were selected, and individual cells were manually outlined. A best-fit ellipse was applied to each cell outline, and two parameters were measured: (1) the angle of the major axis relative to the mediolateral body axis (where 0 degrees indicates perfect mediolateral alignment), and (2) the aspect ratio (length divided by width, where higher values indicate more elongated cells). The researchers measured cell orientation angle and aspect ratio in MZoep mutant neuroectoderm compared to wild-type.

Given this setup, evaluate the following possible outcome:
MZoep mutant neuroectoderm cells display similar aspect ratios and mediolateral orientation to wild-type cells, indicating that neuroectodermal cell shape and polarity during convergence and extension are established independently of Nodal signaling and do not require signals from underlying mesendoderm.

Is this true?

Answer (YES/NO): NO